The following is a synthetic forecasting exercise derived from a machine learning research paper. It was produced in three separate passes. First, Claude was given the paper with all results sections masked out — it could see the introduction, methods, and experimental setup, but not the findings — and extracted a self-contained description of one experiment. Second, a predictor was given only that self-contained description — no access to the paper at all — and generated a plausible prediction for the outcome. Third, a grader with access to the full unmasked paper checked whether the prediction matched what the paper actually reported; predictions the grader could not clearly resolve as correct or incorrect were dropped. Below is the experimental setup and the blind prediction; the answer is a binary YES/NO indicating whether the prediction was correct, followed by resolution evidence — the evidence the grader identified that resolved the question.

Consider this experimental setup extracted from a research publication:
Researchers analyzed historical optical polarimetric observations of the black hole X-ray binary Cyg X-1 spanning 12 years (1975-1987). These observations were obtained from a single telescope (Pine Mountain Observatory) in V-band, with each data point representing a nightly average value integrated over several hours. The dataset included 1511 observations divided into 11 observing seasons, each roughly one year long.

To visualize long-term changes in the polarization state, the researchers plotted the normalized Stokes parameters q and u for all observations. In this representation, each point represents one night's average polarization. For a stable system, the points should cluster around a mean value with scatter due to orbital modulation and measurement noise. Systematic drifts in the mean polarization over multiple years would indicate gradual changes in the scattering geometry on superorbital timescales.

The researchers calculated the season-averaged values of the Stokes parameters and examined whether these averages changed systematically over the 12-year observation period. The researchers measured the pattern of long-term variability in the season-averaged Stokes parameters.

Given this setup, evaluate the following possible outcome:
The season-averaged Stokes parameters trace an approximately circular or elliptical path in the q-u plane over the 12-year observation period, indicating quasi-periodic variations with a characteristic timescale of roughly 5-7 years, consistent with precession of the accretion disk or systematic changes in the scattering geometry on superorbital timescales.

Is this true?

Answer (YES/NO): NO